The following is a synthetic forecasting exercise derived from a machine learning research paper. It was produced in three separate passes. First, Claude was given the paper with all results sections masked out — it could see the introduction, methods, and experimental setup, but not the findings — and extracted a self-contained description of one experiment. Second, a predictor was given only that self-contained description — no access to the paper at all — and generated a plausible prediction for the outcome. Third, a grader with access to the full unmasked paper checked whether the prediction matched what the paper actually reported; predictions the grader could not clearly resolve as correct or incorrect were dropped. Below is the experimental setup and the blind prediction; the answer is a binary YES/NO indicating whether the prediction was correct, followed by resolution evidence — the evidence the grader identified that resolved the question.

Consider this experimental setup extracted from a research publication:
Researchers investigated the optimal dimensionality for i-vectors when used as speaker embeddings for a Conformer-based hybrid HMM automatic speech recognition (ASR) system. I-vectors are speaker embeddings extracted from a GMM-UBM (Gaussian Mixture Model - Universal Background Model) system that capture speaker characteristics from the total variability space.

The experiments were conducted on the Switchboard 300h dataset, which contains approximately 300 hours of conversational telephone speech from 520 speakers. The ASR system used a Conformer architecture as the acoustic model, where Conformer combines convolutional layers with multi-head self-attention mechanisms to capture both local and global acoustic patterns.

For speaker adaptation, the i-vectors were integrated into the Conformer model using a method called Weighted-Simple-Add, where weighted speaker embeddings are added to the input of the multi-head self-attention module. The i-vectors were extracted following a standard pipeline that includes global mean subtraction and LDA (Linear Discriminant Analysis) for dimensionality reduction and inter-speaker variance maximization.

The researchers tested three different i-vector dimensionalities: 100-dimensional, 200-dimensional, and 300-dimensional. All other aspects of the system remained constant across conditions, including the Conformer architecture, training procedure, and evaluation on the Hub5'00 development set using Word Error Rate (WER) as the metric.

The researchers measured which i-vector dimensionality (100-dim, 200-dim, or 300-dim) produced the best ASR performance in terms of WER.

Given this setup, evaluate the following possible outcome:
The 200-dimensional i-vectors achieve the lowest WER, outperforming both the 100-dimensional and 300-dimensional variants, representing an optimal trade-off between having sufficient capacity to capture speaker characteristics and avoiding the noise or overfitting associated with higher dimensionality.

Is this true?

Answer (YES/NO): YES